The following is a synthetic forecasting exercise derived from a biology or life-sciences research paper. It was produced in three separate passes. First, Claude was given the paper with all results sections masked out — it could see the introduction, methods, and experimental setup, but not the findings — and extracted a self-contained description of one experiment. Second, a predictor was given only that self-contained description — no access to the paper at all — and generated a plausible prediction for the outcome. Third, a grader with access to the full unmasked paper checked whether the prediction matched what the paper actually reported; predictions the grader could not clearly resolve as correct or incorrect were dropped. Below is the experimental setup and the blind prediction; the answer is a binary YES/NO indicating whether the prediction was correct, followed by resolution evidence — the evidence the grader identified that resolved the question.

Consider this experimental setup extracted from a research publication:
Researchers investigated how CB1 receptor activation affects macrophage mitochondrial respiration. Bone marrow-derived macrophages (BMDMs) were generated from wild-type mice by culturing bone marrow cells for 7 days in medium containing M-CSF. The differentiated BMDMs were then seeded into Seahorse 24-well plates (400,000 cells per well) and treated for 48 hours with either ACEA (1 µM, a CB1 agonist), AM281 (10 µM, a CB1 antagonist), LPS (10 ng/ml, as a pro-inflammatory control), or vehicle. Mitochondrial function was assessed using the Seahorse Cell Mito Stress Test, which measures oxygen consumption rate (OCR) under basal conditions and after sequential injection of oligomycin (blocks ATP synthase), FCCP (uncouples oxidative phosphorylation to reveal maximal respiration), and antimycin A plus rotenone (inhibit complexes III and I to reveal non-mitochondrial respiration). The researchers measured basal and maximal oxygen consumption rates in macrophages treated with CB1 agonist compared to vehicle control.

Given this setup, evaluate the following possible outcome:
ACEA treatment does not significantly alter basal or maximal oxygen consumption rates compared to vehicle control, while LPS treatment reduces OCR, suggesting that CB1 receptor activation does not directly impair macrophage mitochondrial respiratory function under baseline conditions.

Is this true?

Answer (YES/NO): NO